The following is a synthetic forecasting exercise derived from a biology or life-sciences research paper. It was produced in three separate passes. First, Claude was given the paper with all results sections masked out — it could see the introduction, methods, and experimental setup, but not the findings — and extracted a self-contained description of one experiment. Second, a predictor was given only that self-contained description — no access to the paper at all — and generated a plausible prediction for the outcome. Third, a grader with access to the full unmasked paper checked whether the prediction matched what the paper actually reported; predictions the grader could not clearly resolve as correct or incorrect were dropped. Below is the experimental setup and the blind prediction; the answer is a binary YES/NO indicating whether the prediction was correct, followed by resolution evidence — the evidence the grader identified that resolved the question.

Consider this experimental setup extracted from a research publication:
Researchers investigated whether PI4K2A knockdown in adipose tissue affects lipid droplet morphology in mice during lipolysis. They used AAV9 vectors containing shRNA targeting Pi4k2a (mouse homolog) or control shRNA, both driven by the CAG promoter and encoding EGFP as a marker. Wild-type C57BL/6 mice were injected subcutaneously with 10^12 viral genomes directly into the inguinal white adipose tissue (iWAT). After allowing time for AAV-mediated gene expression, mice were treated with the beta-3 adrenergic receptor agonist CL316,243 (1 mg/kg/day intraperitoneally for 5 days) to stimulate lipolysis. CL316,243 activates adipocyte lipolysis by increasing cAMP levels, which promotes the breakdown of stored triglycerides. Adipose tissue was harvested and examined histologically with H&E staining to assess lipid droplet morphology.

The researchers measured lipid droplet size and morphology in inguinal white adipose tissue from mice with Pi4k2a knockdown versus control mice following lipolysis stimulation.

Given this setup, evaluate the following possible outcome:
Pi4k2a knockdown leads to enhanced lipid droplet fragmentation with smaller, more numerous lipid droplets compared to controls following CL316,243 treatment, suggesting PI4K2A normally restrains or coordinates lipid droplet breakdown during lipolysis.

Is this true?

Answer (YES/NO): NO